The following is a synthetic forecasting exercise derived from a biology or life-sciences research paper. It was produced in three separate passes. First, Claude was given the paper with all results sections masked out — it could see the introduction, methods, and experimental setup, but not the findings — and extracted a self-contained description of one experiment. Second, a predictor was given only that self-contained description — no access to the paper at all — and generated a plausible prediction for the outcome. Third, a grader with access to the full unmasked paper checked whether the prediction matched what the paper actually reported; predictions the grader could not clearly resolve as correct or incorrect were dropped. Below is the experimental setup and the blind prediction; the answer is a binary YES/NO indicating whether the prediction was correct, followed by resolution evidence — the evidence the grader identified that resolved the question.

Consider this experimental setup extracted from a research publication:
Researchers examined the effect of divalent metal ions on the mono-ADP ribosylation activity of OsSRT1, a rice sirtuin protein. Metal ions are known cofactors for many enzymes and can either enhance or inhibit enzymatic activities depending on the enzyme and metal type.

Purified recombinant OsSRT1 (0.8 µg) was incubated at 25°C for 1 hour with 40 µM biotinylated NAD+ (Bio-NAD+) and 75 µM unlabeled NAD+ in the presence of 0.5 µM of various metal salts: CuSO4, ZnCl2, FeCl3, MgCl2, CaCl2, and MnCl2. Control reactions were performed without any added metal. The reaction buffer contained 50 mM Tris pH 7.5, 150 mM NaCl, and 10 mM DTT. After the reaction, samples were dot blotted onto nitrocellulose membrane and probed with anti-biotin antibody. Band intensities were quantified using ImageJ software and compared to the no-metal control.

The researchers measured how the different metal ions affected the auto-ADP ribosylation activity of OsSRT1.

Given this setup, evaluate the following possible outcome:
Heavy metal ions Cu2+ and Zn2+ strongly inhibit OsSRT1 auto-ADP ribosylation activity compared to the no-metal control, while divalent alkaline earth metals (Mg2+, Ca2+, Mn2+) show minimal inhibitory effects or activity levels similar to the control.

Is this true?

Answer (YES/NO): NO